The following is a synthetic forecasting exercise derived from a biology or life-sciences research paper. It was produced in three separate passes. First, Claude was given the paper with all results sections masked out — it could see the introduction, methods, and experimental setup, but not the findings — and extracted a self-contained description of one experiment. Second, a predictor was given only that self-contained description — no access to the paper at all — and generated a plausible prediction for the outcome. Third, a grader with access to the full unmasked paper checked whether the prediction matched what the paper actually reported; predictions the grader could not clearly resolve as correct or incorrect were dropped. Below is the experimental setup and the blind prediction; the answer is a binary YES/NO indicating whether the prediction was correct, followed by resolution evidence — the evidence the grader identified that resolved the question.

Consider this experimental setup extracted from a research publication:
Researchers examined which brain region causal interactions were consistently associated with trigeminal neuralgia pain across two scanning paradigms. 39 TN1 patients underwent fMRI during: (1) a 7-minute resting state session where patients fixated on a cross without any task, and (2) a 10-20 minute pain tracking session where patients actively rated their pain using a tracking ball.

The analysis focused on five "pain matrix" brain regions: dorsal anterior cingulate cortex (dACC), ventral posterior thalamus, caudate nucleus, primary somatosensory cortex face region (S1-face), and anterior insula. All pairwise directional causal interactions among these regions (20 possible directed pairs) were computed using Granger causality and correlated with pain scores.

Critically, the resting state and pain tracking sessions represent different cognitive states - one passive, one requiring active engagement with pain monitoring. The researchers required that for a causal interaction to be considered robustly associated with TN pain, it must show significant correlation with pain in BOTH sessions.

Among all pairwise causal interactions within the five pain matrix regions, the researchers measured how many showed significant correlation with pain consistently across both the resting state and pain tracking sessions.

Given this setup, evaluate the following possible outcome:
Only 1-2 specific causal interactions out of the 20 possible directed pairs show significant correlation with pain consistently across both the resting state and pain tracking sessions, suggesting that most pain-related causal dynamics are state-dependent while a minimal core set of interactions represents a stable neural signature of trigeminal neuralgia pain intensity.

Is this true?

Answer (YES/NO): YES